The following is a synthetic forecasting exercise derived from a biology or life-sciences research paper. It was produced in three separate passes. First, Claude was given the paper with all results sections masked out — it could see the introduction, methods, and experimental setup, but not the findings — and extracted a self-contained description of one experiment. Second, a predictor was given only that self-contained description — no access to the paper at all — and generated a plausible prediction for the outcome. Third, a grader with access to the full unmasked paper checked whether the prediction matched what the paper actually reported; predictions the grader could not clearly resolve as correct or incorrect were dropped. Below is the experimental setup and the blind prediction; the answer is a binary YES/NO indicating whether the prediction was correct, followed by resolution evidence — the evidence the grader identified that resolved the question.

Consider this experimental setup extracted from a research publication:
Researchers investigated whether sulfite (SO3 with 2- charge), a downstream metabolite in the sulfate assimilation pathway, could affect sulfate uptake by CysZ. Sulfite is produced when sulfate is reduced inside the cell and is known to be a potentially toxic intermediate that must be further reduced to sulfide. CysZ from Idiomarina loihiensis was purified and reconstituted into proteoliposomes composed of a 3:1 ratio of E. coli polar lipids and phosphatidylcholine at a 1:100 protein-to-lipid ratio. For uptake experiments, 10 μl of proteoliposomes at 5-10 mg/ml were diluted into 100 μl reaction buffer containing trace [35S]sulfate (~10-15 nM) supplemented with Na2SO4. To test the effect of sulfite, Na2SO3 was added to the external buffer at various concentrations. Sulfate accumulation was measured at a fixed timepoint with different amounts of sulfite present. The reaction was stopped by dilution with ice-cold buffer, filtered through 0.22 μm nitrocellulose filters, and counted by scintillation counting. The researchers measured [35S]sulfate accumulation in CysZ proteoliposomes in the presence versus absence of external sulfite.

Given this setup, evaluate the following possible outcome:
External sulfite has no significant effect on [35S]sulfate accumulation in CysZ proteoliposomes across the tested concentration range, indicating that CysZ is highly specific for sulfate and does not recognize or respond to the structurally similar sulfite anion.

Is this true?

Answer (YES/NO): NO